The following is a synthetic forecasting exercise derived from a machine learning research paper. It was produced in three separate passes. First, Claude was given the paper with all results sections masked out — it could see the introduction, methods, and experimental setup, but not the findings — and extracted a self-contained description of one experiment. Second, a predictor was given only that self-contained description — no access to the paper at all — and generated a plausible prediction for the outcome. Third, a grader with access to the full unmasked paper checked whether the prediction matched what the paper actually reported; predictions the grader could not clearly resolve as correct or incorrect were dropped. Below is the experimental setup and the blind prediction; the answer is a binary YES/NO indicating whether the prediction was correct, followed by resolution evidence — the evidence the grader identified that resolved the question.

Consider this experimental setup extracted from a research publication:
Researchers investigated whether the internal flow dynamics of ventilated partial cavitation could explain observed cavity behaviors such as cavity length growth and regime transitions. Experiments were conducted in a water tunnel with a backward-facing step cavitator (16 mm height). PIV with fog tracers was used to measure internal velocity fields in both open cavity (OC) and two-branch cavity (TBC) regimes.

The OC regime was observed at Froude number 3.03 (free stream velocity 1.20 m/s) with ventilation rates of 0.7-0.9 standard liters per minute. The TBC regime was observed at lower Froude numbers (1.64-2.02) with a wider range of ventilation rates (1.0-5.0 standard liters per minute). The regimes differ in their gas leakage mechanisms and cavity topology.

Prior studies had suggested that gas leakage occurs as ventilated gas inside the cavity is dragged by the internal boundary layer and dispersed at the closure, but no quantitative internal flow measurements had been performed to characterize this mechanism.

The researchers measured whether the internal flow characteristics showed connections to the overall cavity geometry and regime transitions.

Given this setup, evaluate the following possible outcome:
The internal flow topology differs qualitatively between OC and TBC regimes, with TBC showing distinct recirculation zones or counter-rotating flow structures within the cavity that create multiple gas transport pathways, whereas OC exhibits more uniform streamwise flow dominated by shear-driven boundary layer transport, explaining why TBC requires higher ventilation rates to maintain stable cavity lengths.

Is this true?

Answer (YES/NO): NO